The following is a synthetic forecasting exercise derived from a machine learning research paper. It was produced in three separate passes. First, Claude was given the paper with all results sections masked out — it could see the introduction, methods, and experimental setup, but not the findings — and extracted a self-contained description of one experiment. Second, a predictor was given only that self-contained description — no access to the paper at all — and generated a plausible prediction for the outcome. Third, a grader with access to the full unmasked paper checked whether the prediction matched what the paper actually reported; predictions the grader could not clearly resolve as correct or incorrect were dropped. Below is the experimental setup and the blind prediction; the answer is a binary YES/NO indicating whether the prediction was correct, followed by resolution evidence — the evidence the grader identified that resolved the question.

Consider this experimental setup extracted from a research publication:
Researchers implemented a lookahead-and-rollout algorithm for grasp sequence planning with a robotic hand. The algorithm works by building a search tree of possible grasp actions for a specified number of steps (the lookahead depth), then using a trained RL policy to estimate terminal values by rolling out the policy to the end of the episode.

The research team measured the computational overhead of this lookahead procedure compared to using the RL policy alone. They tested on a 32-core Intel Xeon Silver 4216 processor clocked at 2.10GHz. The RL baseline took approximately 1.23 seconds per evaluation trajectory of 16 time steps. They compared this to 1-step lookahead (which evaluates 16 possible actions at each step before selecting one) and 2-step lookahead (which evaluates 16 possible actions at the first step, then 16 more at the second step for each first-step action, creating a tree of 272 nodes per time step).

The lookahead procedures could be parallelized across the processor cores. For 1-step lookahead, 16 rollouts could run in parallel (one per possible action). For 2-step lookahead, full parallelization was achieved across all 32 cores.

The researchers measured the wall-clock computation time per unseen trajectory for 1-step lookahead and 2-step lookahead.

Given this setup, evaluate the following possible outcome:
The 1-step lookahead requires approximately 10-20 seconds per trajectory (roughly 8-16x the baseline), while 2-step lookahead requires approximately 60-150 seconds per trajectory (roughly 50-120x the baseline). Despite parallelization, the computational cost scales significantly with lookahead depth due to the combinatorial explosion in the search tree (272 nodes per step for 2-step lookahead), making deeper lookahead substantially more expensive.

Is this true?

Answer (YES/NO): NO